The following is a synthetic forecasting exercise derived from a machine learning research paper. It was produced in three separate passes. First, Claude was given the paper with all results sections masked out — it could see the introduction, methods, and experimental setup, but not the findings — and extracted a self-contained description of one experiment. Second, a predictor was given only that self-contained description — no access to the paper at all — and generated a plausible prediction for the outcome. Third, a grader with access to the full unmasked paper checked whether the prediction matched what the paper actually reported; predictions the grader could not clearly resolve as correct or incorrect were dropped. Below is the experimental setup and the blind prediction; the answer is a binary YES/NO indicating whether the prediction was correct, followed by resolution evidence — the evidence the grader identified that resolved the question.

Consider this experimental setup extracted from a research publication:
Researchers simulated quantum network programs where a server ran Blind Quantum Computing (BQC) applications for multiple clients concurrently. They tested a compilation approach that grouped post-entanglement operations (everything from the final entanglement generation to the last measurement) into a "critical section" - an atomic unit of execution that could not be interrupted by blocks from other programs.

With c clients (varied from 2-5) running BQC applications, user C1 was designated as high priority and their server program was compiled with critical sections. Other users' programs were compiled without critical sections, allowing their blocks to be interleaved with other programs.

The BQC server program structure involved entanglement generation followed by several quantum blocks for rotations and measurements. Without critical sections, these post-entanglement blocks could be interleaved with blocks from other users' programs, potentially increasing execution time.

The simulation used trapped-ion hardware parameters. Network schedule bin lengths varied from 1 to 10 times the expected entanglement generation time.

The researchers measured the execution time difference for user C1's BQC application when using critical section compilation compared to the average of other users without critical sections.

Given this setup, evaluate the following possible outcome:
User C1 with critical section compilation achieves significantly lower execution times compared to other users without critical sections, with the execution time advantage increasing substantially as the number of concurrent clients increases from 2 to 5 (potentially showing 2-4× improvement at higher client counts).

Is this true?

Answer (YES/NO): NO